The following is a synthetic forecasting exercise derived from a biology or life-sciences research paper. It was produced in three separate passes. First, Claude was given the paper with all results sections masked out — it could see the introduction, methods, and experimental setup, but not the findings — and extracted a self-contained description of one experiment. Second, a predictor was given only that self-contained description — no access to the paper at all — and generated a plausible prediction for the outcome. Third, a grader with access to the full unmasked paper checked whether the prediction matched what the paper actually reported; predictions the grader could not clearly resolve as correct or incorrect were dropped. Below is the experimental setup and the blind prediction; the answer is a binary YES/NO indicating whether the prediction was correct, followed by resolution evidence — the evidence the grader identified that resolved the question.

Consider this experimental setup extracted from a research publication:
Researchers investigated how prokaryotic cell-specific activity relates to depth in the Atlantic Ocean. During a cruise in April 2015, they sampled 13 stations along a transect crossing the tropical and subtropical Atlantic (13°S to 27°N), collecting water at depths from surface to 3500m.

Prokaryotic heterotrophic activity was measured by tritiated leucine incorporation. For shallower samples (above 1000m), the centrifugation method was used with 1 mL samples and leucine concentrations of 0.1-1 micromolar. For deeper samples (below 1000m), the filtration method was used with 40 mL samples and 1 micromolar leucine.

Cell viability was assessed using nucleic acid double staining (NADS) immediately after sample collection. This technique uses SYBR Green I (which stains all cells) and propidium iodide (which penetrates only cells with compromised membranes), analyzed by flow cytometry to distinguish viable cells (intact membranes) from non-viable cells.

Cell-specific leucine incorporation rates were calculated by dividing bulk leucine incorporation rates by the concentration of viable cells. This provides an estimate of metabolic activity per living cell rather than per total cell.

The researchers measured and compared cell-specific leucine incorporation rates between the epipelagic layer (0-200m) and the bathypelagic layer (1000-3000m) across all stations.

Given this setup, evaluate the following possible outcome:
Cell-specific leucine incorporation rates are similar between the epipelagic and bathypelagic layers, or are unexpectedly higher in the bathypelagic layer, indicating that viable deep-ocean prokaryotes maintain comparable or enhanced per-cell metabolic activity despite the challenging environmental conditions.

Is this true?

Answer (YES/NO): NO